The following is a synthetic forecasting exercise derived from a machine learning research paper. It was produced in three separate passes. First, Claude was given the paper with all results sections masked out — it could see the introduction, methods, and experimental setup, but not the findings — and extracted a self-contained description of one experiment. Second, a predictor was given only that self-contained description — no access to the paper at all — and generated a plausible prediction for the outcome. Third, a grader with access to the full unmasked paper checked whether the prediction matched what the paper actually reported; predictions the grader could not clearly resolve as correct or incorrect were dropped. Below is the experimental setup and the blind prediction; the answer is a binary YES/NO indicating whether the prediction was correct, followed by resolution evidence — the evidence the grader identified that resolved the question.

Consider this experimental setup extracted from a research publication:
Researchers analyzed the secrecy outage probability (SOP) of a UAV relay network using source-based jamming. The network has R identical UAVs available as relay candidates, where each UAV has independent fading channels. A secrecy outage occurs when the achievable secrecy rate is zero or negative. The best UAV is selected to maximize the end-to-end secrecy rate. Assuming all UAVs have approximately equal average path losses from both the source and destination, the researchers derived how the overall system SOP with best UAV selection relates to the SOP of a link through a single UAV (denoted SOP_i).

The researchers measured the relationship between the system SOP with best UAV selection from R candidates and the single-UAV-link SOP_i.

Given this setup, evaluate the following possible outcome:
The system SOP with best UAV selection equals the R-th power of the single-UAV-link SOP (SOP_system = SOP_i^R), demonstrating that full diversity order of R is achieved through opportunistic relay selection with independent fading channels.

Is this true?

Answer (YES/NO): NO